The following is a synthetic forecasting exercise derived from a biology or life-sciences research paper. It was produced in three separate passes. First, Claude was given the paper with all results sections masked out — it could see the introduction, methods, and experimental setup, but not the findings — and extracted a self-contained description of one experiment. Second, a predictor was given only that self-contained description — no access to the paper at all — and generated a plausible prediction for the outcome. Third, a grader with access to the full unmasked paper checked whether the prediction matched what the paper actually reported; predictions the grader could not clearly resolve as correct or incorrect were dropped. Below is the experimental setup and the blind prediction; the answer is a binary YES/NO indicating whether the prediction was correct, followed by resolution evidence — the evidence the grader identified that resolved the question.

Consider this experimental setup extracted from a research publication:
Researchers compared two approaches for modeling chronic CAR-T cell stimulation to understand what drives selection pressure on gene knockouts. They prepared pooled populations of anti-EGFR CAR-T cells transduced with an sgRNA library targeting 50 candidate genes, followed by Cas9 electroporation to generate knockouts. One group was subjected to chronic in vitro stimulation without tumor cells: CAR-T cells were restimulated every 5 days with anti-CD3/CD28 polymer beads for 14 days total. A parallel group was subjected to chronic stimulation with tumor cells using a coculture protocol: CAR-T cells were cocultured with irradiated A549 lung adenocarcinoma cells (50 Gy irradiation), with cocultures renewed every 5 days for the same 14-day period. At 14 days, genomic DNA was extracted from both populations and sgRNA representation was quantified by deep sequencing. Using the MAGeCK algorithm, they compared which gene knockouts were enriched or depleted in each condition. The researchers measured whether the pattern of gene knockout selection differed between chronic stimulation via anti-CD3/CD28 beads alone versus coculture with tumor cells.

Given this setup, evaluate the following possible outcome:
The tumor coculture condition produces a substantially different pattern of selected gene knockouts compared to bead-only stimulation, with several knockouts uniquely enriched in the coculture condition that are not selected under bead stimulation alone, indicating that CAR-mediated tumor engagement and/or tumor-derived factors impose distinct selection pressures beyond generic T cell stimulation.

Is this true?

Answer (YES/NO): NO